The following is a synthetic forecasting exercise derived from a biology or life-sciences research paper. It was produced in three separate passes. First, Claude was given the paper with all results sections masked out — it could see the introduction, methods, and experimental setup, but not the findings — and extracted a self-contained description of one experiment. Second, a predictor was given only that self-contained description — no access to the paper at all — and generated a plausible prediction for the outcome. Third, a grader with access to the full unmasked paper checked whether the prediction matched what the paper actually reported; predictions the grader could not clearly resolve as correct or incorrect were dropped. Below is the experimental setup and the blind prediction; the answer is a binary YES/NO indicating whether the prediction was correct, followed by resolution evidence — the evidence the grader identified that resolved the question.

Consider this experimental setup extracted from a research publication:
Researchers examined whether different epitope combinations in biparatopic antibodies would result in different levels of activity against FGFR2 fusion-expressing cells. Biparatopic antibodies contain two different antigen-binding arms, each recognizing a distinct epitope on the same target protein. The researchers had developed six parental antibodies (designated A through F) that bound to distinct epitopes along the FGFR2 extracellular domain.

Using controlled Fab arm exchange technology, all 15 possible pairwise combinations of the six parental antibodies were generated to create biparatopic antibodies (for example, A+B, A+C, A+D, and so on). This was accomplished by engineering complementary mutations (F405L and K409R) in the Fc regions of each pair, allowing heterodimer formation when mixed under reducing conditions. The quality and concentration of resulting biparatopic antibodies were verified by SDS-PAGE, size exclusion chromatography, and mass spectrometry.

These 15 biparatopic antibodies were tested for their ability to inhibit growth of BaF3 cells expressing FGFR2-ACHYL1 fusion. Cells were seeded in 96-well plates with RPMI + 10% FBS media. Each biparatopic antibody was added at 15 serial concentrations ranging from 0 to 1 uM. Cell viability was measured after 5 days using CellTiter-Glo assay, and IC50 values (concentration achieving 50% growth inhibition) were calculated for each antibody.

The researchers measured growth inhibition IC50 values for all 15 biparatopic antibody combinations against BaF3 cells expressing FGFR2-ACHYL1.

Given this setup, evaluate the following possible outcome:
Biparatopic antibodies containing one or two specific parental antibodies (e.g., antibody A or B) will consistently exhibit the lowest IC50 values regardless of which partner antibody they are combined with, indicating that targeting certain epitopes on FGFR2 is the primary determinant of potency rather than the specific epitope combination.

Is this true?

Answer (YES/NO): NO